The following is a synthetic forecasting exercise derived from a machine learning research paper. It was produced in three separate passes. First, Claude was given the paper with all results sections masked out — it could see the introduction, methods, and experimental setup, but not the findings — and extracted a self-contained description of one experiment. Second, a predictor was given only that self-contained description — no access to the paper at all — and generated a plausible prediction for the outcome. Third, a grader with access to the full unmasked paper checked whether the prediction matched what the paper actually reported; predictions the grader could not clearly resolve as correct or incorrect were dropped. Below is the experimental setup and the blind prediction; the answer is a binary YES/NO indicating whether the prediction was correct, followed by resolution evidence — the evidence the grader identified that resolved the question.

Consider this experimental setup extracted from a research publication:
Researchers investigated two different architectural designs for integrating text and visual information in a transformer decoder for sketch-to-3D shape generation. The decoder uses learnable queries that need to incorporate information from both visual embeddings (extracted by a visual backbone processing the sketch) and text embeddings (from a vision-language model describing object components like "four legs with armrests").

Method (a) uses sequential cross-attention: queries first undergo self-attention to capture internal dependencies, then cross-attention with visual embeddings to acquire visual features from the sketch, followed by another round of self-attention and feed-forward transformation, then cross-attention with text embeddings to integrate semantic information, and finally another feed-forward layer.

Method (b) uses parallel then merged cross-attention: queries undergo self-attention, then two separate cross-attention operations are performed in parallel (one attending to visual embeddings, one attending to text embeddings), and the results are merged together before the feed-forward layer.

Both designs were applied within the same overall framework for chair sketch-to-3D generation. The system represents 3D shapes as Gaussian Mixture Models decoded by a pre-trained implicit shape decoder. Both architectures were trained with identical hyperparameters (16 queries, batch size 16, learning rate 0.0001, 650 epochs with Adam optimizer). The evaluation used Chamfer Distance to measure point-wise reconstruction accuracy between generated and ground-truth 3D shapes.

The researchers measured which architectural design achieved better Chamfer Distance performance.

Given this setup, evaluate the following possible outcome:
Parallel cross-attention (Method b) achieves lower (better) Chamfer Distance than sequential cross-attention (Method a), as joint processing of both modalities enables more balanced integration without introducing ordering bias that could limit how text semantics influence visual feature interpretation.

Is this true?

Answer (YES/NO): NO